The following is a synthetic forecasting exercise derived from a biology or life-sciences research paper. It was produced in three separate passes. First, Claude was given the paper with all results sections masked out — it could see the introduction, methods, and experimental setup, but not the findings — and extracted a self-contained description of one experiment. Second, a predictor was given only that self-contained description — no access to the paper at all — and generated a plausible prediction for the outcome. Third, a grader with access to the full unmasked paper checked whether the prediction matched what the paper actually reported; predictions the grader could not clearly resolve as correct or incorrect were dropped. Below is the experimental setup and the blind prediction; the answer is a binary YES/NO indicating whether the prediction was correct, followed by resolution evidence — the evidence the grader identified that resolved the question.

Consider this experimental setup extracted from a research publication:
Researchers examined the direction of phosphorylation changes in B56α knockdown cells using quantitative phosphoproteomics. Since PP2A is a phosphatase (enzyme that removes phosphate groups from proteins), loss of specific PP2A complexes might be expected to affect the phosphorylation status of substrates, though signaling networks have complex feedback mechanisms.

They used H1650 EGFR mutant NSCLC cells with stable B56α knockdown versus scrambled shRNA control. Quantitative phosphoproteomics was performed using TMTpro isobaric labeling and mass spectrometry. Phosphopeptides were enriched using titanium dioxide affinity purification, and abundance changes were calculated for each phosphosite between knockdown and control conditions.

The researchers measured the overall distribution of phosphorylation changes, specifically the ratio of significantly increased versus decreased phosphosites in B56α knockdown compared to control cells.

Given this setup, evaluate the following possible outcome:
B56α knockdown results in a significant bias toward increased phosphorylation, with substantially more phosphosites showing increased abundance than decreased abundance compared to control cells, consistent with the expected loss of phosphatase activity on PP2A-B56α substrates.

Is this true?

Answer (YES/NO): YES